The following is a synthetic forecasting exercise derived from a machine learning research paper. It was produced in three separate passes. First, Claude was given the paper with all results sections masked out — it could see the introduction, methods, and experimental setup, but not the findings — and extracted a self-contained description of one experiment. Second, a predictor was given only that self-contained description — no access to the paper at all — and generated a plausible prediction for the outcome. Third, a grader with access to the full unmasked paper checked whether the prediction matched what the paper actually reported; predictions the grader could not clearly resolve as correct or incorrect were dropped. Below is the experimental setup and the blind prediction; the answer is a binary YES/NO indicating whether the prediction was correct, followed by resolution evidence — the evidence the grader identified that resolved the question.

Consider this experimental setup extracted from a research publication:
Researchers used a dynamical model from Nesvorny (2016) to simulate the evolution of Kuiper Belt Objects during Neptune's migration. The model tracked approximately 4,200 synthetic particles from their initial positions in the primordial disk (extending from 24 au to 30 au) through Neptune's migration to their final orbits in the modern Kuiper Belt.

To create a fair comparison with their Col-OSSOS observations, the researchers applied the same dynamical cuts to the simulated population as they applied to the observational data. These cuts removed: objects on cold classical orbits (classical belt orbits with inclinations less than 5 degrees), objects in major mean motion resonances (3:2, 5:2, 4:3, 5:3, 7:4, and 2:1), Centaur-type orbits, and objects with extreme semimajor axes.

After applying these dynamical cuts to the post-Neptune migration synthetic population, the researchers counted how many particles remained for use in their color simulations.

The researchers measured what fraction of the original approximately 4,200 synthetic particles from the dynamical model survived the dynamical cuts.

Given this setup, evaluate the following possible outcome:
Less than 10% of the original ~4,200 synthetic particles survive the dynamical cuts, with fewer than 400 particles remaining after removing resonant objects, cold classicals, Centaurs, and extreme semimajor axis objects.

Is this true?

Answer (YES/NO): NO